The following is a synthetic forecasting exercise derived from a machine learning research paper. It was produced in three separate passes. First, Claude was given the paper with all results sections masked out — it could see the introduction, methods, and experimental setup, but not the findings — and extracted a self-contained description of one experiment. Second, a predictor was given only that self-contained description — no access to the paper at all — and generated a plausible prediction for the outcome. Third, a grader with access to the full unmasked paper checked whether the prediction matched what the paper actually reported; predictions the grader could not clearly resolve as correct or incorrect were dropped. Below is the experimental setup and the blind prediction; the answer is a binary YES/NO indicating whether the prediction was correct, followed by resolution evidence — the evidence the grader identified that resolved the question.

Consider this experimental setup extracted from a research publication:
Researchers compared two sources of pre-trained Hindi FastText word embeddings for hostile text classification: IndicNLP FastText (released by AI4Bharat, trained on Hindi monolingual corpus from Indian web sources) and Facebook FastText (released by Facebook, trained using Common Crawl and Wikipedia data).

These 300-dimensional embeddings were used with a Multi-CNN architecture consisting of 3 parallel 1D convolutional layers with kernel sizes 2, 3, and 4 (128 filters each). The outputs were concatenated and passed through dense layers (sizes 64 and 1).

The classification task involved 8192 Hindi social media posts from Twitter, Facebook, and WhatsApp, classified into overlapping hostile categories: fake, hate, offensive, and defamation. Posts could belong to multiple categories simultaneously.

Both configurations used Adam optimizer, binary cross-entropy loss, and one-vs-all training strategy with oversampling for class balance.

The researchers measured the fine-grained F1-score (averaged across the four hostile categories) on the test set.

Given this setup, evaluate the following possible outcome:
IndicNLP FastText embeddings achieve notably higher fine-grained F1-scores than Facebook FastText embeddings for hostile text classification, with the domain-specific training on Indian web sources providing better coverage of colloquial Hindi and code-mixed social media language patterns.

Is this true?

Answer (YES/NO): YES